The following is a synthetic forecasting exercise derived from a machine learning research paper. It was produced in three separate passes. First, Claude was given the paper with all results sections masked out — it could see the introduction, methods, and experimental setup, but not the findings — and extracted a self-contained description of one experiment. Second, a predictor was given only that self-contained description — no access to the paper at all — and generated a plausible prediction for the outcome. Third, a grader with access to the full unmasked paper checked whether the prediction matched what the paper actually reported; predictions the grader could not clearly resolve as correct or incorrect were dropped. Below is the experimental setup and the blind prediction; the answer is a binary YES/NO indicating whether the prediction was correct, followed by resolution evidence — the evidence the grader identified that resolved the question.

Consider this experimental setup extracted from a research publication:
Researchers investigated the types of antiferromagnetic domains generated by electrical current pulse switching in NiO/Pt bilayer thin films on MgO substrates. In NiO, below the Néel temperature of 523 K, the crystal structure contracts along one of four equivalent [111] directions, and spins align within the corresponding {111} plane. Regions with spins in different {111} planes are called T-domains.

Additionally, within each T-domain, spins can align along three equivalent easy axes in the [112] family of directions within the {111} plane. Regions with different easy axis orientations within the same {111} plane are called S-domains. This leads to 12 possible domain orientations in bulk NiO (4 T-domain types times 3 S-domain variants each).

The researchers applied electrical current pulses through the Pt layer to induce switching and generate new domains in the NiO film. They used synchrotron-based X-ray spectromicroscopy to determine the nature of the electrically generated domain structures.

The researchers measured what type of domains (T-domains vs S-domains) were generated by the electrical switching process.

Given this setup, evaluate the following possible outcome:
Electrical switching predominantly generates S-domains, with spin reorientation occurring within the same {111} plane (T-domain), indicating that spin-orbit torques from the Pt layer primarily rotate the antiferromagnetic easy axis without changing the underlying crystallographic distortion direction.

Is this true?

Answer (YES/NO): NO